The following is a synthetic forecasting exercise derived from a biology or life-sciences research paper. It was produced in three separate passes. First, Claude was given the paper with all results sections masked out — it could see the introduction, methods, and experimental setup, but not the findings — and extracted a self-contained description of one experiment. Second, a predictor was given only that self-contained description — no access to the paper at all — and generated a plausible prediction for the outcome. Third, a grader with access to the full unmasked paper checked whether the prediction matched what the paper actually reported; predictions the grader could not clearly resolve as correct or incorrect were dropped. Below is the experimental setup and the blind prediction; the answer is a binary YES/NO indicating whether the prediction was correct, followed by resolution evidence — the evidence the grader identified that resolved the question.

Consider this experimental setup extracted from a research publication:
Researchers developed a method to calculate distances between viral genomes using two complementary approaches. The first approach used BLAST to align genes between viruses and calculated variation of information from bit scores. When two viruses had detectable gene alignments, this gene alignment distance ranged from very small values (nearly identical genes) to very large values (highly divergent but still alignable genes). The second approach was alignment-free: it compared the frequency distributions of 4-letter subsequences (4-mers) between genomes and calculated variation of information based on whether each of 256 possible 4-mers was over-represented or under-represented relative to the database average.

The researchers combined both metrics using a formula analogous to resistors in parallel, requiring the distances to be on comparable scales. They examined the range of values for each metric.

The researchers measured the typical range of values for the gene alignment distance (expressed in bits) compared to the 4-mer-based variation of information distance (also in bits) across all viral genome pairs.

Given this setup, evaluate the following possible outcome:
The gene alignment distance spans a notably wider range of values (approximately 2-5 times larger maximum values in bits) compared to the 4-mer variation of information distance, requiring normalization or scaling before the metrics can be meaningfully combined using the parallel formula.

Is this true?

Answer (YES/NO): NO